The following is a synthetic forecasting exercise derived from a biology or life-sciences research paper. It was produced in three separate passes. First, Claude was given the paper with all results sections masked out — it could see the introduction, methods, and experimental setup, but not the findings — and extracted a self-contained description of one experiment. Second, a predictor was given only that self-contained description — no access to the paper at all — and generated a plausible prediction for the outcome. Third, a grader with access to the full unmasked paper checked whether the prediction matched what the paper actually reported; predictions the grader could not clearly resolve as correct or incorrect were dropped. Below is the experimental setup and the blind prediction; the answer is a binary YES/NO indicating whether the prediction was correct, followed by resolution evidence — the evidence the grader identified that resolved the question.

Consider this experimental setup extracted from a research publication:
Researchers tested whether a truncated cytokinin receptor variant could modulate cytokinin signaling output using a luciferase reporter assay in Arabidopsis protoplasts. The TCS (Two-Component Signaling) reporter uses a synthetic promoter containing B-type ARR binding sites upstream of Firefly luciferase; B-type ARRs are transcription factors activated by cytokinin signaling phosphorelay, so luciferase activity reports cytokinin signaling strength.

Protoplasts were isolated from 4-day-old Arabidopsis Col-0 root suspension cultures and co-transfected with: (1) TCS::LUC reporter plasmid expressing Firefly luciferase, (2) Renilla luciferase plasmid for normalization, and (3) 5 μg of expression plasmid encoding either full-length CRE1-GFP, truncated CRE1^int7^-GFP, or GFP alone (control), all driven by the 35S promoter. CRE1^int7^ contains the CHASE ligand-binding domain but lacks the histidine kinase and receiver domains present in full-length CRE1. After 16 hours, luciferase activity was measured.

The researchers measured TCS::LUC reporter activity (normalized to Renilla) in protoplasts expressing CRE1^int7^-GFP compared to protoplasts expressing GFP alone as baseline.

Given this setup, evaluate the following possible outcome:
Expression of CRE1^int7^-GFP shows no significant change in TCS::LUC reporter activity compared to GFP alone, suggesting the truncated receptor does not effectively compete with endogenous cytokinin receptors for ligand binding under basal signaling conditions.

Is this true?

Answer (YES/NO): NO